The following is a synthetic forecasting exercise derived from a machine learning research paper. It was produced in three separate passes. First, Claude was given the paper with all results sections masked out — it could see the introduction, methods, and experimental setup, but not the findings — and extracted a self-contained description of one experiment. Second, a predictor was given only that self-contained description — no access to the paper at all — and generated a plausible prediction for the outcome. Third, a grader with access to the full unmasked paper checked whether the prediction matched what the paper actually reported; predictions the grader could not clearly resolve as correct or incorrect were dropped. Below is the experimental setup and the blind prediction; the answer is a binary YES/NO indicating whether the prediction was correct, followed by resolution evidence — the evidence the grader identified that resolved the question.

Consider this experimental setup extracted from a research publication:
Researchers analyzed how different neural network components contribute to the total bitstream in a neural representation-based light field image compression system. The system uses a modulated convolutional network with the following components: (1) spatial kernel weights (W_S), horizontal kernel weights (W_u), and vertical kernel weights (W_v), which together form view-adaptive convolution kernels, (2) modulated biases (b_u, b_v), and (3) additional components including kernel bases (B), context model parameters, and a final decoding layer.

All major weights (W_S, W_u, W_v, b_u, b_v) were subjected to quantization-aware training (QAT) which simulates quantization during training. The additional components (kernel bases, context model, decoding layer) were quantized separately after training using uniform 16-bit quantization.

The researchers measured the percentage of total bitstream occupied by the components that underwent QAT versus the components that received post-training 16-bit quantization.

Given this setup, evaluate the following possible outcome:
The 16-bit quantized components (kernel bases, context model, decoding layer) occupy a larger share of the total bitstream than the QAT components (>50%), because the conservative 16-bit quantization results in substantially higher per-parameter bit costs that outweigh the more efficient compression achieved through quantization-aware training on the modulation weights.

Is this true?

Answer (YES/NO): NO